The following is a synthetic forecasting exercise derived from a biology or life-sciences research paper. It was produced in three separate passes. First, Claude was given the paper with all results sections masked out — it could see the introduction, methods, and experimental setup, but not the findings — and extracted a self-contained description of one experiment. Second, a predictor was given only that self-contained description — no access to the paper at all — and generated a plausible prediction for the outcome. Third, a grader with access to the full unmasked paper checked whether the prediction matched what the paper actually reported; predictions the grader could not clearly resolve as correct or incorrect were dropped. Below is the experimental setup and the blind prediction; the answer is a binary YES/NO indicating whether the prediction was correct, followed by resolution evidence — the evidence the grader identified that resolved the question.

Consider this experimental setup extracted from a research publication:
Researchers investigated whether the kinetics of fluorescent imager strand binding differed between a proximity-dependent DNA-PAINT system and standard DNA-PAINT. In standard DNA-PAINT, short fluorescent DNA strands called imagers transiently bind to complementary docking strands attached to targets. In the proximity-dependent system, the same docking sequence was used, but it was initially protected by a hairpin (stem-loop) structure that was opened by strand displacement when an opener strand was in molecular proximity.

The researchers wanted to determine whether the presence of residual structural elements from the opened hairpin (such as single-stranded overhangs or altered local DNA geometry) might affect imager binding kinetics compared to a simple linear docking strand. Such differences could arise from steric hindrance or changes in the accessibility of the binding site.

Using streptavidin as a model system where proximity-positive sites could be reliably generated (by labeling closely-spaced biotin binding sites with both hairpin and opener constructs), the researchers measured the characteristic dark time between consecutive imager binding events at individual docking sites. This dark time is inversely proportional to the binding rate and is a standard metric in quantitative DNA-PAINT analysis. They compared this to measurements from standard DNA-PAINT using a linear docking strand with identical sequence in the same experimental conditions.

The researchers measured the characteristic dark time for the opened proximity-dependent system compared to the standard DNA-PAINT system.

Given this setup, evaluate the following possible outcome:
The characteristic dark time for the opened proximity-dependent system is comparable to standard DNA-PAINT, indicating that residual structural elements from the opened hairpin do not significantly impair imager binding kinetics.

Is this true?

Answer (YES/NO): YES